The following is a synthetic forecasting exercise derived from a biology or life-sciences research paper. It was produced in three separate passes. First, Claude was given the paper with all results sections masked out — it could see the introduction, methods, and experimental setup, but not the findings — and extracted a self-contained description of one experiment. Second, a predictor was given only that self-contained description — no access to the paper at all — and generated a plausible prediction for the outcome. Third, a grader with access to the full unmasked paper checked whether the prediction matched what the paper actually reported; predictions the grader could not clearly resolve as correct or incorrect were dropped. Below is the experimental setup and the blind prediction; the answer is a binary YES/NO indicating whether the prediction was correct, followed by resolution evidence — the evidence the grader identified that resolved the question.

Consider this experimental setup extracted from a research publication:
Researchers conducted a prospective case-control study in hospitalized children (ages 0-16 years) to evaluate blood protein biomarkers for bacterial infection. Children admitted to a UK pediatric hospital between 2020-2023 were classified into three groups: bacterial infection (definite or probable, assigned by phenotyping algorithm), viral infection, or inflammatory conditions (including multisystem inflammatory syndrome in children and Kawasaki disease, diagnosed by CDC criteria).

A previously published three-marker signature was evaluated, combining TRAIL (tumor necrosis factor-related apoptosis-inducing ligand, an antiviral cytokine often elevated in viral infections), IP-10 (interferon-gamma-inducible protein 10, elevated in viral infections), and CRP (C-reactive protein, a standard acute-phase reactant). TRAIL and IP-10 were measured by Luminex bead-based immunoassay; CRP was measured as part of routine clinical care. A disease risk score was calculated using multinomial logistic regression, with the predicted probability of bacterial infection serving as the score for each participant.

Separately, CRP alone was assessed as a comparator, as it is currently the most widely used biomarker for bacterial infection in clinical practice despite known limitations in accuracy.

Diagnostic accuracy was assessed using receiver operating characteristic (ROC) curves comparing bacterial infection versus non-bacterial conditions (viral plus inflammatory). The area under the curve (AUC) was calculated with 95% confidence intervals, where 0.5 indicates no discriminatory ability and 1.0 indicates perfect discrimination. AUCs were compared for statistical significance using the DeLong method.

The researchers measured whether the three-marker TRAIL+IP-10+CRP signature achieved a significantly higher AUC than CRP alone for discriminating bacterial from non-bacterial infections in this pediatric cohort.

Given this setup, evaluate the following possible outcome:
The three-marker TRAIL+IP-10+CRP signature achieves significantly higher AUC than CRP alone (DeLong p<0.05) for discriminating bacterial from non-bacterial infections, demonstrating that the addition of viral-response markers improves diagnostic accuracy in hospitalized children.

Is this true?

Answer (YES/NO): YES